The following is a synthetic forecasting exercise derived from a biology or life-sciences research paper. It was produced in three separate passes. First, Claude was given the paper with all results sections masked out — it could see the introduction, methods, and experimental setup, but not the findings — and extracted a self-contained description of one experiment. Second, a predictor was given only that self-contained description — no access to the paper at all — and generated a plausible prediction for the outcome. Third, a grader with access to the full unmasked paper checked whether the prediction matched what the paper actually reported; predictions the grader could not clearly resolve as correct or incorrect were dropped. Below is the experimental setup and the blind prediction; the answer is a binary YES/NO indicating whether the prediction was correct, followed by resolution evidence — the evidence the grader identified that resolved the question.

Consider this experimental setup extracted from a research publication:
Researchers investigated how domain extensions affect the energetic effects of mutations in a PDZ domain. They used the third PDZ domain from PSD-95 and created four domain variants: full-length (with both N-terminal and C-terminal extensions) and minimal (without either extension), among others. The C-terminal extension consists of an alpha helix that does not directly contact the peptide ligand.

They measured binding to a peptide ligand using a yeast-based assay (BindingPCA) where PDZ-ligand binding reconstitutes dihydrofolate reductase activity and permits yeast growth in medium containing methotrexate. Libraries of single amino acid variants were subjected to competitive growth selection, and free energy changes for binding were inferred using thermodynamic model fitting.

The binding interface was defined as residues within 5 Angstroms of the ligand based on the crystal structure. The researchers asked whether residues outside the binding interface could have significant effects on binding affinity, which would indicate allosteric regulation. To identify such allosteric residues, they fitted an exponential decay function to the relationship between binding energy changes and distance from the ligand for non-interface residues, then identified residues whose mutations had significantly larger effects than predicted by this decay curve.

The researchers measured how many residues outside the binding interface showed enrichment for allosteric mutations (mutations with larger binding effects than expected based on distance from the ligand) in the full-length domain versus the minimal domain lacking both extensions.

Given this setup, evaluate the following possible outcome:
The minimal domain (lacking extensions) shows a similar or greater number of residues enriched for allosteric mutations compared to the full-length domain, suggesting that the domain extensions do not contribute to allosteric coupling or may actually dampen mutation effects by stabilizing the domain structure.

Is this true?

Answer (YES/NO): YES